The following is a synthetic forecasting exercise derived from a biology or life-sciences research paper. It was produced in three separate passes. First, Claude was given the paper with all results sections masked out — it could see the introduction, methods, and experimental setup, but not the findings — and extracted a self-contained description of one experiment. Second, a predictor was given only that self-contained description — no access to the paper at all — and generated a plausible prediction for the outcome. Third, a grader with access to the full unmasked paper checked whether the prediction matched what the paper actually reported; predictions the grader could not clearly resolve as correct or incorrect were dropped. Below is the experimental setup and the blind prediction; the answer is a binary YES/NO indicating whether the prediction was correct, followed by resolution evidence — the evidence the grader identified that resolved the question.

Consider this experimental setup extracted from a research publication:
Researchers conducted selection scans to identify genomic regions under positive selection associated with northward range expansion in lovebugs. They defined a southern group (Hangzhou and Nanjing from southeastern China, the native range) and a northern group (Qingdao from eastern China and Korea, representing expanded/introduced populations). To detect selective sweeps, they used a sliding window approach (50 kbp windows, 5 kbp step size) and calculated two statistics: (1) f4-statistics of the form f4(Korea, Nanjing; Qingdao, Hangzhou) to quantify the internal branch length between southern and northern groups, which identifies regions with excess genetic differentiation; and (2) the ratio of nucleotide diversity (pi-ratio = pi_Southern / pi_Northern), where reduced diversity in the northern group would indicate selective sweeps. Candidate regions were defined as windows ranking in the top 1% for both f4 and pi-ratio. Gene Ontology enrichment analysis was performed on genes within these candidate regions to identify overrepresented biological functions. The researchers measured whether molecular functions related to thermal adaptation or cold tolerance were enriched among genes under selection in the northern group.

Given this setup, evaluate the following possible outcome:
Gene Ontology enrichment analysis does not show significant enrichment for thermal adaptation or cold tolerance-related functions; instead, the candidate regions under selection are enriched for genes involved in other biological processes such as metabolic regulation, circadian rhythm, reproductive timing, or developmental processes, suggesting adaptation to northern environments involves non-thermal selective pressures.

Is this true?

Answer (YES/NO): NO